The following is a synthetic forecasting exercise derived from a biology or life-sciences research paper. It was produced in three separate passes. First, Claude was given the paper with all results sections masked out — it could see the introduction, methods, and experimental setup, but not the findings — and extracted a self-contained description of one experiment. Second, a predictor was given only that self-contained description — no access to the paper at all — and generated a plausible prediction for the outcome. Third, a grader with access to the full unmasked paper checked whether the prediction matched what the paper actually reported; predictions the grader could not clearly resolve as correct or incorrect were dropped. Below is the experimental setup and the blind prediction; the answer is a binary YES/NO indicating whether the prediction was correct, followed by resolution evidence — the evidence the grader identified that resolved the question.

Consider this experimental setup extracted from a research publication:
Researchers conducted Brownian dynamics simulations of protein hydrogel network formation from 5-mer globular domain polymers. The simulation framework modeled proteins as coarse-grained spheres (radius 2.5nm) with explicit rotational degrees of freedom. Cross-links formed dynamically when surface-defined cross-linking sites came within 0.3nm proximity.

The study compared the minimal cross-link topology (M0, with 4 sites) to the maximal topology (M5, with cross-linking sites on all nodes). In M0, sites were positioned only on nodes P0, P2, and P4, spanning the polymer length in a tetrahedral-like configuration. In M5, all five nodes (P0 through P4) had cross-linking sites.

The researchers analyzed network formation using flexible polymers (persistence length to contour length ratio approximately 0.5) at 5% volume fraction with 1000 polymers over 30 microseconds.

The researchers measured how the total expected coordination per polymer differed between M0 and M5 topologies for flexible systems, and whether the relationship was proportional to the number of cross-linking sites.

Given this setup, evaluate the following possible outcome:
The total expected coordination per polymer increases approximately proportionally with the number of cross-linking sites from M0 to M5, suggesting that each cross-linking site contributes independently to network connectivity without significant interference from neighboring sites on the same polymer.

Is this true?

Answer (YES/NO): NO